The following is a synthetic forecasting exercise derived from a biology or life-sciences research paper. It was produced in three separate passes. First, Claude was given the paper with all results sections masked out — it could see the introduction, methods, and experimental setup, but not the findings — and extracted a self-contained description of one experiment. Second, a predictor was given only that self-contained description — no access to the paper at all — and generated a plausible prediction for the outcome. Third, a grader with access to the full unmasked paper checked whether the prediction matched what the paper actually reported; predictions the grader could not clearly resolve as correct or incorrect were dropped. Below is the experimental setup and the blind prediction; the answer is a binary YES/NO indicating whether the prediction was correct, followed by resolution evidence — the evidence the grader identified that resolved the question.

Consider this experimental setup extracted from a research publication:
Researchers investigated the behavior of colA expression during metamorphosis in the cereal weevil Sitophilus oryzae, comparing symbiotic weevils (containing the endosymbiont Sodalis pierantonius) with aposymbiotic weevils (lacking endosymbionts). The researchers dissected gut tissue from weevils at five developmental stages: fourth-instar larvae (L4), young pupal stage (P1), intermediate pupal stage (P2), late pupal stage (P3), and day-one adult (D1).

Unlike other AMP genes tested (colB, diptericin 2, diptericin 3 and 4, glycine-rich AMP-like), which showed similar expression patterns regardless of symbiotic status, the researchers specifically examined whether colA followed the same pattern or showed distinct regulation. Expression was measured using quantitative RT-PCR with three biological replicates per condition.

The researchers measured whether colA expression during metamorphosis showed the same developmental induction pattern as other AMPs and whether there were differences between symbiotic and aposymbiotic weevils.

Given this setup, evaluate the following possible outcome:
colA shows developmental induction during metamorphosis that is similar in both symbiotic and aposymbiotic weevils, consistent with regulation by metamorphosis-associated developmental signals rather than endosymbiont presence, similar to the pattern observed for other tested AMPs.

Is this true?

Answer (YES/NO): NO